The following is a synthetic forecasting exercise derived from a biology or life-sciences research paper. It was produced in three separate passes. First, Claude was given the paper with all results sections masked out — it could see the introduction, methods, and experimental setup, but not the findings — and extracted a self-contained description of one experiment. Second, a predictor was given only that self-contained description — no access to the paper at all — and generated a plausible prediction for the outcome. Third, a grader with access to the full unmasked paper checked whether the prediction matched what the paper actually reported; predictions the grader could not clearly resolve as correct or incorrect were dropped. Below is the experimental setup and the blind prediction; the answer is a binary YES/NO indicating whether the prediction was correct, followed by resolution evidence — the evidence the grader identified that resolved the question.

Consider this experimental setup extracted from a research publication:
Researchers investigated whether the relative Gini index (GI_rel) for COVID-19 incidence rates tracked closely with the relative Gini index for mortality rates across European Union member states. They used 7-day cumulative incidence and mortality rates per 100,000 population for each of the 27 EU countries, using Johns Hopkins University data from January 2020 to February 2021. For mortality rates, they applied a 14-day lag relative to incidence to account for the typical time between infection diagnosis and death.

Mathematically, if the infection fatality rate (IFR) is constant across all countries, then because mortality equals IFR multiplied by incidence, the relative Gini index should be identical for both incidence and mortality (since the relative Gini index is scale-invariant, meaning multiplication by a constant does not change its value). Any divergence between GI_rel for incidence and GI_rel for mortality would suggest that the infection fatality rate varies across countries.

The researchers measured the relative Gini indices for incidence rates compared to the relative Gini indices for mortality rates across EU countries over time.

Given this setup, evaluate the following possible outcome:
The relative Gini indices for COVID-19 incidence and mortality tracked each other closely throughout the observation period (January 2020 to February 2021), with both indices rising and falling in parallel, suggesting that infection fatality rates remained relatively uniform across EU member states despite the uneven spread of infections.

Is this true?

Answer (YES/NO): NO